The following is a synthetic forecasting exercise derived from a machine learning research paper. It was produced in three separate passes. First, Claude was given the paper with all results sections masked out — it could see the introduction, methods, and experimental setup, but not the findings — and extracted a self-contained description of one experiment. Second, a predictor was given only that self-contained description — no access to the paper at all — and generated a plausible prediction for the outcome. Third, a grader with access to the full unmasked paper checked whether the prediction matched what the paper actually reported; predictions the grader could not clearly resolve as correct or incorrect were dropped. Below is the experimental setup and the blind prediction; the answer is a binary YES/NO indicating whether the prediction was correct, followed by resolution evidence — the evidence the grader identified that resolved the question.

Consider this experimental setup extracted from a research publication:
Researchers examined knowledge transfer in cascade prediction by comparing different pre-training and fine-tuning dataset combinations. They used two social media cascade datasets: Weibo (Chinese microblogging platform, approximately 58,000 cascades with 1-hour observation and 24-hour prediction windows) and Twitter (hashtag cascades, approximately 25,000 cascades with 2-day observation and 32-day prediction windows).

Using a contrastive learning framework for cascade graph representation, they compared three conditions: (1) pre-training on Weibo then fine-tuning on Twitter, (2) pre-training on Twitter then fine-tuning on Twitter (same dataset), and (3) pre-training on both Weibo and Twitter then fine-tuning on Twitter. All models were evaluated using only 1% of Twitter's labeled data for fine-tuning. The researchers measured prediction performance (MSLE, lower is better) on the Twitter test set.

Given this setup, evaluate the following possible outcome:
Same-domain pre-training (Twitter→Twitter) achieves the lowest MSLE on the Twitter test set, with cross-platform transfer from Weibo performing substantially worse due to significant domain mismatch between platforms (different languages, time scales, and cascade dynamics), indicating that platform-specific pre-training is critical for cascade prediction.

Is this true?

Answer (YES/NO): NO